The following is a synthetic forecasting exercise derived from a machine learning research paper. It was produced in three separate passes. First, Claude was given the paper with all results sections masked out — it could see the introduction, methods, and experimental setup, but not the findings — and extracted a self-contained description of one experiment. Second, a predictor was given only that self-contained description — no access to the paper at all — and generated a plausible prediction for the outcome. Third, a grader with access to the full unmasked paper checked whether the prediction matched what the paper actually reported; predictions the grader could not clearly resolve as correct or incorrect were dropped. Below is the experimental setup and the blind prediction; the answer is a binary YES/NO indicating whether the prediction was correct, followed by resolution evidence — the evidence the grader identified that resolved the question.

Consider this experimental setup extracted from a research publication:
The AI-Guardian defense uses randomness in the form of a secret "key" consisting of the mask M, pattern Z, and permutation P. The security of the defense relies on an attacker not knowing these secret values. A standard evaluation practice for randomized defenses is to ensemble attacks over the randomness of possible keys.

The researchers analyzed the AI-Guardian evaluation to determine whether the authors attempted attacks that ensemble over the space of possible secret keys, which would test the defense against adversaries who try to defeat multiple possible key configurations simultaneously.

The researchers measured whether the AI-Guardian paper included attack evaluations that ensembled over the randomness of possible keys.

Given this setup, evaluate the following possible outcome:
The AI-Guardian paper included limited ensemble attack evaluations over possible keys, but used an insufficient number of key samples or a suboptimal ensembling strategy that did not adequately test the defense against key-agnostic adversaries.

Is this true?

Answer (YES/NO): NO